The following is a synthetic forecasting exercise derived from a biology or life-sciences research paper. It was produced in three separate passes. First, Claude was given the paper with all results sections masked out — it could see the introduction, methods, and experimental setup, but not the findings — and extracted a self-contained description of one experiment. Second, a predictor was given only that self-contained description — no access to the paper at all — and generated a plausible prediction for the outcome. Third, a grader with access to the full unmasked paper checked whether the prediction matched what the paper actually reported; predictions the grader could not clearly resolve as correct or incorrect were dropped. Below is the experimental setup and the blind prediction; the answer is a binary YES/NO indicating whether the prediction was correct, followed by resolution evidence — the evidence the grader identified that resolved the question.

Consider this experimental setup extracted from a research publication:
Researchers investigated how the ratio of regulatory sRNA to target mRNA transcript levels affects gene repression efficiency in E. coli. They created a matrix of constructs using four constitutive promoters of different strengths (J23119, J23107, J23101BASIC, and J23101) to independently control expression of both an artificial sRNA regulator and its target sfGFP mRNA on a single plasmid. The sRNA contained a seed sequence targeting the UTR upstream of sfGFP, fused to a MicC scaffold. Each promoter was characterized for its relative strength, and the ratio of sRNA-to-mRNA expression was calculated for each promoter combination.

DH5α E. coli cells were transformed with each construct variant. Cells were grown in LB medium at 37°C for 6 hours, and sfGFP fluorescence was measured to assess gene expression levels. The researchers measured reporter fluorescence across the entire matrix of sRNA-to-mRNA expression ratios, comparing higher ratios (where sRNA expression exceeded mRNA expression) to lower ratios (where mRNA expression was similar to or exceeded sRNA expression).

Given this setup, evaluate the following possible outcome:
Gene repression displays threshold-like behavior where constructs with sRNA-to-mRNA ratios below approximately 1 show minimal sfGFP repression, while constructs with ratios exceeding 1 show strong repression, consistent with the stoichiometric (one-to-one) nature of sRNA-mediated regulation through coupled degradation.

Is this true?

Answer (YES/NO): NO